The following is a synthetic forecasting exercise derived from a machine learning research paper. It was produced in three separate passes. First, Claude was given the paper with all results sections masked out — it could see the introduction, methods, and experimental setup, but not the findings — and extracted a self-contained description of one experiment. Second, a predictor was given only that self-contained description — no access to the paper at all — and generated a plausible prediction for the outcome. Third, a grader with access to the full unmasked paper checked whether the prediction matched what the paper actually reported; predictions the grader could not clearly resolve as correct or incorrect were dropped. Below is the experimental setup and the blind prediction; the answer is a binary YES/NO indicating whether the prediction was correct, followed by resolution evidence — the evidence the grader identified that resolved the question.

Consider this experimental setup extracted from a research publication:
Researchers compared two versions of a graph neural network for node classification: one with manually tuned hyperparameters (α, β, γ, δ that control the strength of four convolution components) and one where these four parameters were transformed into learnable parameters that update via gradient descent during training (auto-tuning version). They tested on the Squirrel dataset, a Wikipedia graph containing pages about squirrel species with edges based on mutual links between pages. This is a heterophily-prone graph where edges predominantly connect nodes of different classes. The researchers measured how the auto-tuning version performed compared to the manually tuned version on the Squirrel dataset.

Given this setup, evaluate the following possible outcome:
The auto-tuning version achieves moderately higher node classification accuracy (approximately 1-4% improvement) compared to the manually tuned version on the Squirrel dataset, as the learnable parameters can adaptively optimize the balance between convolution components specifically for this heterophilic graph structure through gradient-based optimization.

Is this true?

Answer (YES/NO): YES